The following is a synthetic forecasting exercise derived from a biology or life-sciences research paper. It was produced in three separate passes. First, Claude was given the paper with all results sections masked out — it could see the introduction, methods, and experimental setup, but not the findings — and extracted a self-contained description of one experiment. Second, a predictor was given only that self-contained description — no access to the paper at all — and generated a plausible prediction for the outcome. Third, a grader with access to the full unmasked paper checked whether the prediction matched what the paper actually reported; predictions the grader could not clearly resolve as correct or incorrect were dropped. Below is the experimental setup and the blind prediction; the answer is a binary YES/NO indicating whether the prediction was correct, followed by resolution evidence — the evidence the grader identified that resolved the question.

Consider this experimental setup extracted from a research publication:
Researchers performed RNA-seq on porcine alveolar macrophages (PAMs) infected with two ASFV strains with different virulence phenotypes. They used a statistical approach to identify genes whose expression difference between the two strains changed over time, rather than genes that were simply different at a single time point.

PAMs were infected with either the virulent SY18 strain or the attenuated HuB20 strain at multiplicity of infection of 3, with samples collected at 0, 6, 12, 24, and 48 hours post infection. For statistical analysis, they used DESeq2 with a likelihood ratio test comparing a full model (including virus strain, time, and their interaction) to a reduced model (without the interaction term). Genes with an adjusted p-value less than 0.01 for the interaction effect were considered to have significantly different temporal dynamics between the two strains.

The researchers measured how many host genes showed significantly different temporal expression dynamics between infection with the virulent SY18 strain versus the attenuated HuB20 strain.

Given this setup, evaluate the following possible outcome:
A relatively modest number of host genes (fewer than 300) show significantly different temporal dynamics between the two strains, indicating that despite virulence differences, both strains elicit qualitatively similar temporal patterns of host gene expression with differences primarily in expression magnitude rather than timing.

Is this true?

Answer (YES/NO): NO